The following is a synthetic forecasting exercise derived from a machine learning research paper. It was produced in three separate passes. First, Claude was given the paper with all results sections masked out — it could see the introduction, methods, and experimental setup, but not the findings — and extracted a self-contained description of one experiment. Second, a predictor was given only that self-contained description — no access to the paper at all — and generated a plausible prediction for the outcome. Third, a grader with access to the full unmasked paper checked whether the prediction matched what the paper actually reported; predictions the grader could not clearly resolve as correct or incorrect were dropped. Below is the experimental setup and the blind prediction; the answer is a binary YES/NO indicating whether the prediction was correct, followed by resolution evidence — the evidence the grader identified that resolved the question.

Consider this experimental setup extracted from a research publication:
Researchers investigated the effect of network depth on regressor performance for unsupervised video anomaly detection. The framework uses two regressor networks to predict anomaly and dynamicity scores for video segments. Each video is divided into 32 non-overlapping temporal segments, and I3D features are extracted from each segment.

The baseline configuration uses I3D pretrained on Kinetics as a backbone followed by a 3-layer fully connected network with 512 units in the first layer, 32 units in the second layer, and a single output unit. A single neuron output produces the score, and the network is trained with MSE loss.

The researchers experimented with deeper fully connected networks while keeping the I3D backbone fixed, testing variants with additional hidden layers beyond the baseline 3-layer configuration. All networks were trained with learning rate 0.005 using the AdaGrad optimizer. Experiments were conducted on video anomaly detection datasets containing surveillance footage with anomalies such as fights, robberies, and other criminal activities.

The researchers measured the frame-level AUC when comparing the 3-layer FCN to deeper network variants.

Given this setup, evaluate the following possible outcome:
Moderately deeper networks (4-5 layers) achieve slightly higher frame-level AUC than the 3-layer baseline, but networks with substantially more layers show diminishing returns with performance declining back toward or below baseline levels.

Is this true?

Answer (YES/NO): NO